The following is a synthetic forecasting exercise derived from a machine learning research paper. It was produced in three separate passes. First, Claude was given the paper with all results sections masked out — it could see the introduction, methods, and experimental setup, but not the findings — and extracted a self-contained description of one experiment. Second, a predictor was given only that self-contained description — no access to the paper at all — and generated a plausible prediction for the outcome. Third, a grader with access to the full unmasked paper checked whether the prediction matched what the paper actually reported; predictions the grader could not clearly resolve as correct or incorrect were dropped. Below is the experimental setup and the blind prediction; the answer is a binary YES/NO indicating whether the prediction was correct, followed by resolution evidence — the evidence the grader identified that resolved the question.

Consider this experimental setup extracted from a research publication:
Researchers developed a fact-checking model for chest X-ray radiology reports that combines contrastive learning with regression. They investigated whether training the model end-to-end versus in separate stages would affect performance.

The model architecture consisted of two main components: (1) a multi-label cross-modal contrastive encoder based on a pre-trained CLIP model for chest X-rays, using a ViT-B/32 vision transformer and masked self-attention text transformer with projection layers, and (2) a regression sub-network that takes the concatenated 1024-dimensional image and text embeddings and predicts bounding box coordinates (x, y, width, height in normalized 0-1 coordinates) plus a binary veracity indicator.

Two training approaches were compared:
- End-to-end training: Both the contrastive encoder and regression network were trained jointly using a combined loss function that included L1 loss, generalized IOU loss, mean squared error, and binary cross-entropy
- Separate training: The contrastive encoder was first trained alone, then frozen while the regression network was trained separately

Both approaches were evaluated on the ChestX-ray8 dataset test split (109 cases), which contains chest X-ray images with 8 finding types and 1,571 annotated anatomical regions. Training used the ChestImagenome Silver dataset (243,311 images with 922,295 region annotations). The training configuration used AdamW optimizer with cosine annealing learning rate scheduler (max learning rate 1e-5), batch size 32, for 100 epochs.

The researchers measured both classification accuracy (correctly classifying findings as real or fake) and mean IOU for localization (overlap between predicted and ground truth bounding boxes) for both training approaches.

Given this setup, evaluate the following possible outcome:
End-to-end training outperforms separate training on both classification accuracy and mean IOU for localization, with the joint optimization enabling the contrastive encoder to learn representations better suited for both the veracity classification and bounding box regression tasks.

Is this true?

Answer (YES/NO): NO